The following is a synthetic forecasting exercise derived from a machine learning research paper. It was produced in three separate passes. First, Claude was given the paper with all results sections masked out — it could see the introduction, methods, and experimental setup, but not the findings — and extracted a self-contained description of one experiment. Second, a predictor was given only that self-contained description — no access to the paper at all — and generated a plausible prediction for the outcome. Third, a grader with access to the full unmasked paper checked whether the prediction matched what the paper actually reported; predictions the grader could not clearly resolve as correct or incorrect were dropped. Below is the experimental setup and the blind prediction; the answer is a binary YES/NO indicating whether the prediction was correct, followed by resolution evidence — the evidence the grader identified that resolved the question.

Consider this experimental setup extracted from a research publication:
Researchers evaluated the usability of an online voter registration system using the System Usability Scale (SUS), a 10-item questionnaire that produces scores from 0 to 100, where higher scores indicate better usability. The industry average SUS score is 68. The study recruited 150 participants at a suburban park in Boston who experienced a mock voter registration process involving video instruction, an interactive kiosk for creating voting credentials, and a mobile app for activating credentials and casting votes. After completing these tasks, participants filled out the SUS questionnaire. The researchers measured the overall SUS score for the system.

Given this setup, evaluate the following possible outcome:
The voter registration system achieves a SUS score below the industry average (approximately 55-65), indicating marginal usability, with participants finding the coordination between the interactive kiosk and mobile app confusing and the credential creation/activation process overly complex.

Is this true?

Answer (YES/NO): NO